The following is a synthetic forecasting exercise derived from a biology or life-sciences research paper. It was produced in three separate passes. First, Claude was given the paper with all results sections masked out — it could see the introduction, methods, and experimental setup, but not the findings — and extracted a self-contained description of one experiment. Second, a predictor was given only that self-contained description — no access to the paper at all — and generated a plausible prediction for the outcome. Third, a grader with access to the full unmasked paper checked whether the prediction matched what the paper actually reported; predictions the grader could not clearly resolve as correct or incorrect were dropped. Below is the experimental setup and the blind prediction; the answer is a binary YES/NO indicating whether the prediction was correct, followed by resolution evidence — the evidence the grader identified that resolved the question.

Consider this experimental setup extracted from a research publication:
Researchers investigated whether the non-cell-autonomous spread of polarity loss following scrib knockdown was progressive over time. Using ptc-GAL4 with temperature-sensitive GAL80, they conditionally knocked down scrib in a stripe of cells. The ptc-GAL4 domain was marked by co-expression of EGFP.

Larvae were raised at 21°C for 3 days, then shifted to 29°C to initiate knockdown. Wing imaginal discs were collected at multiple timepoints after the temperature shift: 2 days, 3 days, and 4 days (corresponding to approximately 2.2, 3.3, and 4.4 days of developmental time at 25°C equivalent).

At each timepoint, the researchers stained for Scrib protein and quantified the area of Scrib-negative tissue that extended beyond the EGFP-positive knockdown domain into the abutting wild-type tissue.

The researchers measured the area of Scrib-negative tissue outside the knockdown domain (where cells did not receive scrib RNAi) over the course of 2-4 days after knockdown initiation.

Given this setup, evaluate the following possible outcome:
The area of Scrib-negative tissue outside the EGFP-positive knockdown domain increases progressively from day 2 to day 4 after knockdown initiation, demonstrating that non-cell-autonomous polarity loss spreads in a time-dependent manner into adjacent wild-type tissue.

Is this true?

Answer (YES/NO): YES